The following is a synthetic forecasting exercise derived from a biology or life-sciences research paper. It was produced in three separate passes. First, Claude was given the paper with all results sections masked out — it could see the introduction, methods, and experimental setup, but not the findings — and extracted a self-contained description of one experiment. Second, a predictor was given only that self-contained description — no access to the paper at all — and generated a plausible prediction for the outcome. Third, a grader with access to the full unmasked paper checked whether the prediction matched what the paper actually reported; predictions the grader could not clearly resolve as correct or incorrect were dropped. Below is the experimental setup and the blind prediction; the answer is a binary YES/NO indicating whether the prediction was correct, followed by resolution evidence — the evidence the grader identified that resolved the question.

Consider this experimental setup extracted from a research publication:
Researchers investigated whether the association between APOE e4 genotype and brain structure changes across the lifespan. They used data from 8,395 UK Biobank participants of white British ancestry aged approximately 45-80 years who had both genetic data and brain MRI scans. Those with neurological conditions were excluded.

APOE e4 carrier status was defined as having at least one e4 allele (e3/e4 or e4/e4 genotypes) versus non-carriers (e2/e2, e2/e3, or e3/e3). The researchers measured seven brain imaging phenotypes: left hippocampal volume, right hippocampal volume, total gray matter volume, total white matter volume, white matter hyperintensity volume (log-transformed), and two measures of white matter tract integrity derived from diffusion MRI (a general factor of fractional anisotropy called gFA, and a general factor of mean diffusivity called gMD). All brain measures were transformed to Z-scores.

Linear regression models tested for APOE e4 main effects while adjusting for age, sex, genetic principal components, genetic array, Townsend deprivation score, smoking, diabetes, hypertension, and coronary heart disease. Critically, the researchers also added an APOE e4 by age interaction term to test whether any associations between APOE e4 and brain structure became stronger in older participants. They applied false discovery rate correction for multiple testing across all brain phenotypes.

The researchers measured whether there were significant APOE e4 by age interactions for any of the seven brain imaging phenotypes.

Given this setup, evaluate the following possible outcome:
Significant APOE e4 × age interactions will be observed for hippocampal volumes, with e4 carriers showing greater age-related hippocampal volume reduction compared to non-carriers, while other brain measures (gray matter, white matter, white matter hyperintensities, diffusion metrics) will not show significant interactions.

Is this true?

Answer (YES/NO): NO